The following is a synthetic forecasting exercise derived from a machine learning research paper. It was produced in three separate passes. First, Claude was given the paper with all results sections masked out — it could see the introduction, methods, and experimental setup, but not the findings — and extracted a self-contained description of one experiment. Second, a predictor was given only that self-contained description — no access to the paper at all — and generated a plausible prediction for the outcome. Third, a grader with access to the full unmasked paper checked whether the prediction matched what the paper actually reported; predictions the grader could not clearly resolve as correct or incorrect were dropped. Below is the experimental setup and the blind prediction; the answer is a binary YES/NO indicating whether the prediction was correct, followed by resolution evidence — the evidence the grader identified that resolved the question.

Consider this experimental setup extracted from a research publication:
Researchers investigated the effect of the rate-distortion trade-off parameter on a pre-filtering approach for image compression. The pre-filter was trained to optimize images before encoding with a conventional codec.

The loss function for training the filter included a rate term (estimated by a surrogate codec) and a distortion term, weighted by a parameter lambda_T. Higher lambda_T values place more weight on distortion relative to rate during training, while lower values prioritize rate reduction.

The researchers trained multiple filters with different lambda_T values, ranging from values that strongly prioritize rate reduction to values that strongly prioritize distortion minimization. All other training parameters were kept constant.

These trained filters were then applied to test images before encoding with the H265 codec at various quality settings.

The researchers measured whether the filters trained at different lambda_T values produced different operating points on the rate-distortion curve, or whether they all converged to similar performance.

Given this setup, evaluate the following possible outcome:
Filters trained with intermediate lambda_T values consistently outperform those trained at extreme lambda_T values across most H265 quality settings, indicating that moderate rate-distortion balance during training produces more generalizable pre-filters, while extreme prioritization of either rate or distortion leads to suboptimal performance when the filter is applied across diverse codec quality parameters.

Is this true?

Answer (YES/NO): NO